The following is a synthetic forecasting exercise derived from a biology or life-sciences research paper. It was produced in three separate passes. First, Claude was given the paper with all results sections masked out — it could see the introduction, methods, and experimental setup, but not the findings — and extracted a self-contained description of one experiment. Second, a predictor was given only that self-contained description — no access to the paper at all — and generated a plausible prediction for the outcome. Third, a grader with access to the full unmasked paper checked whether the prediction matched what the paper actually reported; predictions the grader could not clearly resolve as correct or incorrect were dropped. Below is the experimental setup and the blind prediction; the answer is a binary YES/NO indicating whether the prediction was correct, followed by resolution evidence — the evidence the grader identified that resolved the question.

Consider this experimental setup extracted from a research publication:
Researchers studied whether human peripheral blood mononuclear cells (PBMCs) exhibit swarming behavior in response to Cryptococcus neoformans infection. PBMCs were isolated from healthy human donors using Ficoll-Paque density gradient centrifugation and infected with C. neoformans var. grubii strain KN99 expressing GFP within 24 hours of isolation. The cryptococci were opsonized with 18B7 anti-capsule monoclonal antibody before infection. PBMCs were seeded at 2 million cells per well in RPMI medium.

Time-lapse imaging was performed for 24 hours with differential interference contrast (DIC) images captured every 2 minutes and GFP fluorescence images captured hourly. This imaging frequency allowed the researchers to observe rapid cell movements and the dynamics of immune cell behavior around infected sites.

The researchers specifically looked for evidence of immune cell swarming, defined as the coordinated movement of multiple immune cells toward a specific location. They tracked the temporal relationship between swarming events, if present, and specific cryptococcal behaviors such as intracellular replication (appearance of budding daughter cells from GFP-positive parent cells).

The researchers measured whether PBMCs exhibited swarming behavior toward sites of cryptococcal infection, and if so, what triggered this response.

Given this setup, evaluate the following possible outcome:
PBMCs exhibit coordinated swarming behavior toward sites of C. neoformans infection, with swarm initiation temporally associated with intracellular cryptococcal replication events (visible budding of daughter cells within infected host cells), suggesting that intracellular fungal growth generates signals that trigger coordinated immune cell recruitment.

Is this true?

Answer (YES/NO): NO